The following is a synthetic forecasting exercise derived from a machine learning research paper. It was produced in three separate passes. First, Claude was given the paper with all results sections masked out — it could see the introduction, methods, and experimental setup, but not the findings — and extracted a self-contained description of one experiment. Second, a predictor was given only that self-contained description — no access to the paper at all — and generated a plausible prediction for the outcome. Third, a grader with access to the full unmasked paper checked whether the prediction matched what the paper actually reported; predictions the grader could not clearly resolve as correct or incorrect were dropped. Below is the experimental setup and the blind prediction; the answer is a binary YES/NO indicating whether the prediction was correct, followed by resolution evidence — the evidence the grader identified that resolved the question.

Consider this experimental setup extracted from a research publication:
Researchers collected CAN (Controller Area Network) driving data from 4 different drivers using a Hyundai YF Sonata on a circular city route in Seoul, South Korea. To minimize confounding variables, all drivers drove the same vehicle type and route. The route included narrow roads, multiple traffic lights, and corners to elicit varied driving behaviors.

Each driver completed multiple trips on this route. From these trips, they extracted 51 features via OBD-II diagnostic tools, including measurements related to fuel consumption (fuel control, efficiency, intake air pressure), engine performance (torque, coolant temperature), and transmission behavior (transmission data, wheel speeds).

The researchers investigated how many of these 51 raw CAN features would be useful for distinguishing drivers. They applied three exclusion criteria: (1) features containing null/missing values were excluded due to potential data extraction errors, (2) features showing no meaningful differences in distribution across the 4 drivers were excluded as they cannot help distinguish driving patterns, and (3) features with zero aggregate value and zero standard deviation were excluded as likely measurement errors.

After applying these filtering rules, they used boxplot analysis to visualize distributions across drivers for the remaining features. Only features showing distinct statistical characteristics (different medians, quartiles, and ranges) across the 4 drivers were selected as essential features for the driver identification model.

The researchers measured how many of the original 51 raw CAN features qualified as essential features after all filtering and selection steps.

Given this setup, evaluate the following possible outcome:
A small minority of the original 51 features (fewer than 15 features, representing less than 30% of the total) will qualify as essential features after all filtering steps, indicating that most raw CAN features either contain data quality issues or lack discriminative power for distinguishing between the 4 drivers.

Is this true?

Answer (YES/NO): YES